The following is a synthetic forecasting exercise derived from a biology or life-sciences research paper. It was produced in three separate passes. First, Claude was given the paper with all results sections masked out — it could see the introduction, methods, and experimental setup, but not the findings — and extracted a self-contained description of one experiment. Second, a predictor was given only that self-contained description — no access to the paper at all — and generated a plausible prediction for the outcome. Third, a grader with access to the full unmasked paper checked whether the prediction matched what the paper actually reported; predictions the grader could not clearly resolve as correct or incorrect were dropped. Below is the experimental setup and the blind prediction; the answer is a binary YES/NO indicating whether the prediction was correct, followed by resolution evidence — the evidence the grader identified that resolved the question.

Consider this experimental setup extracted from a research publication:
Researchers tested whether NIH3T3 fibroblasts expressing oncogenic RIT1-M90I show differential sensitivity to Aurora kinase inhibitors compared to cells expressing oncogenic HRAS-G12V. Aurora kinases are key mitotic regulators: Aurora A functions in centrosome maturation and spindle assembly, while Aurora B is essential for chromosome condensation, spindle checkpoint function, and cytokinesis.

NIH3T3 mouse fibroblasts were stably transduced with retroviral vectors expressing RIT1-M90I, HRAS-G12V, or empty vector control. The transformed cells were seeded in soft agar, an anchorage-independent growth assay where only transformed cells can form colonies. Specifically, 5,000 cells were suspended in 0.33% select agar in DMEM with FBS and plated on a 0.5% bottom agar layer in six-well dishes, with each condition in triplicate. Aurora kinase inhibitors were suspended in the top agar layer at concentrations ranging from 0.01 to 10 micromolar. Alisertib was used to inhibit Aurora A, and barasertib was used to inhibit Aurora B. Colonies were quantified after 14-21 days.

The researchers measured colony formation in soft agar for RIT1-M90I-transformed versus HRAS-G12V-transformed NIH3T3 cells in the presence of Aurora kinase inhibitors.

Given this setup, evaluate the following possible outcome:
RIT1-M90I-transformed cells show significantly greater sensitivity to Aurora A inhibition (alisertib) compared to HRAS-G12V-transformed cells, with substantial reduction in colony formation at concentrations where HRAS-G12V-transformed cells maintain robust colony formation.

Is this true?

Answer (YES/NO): YES